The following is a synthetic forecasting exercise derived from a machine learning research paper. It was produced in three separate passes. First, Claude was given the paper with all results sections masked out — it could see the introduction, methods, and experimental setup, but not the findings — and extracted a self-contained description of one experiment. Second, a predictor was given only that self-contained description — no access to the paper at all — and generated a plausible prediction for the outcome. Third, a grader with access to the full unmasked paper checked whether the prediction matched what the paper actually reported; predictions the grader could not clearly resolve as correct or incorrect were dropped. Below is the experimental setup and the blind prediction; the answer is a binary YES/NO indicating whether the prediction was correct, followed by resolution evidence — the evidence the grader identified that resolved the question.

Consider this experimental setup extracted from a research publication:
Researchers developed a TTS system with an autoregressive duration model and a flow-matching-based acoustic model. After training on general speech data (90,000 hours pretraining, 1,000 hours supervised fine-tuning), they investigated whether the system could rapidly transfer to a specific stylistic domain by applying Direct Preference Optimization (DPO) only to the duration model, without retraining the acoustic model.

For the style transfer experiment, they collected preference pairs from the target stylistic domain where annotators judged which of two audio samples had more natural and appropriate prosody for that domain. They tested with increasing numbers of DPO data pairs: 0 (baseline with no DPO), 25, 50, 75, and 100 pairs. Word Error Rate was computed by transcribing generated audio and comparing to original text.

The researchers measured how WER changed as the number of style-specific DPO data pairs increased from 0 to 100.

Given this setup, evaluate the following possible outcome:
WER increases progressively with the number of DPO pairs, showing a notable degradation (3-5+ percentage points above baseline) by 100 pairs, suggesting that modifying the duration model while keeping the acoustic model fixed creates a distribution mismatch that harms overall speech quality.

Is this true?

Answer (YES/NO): NO